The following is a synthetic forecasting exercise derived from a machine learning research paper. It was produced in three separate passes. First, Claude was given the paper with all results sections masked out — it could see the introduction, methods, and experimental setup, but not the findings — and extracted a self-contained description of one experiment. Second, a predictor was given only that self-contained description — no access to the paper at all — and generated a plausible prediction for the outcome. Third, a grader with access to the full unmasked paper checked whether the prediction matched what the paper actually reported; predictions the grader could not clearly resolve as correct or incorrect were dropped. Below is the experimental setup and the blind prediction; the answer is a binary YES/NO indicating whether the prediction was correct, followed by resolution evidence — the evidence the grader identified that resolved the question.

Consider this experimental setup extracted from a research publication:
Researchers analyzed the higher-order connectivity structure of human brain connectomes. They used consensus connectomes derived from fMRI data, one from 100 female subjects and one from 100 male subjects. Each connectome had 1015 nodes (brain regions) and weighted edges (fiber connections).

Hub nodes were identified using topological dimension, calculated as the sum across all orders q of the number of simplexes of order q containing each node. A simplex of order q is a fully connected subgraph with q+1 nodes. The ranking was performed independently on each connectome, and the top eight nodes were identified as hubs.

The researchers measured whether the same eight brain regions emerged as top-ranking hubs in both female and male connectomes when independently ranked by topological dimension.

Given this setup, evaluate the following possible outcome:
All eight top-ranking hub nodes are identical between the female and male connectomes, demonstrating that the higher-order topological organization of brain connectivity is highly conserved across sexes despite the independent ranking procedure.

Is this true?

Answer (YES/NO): YES